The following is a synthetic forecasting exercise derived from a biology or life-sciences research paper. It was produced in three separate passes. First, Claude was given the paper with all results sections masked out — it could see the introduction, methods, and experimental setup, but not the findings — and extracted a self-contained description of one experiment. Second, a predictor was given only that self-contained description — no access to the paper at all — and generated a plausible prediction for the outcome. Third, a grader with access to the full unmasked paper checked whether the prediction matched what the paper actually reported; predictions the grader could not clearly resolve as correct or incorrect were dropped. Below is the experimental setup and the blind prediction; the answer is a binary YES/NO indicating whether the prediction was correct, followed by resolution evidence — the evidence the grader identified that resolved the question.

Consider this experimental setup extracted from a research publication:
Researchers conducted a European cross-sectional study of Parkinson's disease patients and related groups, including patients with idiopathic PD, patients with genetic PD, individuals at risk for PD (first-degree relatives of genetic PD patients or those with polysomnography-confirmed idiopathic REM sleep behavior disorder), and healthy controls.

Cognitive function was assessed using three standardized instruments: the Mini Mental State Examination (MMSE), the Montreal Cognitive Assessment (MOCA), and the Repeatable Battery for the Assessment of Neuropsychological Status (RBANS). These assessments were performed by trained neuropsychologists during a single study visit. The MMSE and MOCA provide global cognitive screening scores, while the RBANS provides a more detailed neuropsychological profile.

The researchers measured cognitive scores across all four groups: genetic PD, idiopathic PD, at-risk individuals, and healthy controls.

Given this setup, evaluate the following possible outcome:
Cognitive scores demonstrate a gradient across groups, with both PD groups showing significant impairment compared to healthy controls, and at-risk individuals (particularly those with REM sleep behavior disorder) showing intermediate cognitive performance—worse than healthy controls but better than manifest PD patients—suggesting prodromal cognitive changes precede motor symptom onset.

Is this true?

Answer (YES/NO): NO